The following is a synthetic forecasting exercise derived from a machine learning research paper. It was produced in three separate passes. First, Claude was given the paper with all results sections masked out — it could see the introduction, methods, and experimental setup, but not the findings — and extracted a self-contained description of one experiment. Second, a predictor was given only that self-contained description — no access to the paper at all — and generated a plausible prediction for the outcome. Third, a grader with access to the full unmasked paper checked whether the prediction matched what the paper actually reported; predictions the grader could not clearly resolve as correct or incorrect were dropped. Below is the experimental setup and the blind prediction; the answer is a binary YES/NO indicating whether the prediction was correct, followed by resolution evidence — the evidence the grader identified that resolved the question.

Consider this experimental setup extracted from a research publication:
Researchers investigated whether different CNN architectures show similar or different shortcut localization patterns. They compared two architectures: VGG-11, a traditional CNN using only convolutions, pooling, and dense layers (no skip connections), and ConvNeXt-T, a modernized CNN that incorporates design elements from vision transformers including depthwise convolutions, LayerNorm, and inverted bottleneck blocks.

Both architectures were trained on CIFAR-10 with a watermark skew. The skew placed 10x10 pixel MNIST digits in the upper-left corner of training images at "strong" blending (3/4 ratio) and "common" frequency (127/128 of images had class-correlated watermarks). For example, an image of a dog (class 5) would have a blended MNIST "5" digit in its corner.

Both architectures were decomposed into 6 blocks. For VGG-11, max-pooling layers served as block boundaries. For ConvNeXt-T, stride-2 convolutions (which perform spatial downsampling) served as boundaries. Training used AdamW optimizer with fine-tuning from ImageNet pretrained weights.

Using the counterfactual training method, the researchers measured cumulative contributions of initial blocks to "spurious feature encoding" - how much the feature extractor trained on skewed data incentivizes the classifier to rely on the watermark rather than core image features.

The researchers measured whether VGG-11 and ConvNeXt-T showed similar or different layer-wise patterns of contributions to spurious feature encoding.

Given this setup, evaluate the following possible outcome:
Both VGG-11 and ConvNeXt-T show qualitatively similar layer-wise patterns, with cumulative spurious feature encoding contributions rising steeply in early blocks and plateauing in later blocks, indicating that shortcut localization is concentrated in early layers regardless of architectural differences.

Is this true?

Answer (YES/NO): NO